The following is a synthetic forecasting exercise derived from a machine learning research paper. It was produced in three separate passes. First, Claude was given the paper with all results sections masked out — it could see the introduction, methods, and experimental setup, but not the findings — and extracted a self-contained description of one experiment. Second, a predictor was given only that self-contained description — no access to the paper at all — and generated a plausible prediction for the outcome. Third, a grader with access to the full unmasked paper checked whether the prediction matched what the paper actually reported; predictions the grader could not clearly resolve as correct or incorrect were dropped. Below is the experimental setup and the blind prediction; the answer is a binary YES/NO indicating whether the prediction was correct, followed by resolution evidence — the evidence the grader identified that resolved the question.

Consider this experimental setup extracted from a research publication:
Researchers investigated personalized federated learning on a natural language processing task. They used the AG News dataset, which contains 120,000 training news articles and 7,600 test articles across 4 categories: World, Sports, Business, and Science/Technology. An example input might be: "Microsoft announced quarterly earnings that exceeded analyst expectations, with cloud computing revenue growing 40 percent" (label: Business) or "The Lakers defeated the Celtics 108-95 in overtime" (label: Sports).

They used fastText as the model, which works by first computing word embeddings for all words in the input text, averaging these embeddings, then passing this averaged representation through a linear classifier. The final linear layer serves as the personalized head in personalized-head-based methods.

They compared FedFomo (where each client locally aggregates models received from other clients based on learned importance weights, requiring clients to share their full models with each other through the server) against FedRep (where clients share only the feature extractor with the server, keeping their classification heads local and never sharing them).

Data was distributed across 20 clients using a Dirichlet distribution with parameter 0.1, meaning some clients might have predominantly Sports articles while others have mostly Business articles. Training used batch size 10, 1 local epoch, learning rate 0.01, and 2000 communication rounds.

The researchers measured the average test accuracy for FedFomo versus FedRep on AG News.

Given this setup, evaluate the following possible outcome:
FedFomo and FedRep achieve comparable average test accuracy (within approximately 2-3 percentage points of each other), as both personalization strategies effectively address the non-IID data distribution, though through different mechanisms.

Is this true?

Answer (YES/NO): YES